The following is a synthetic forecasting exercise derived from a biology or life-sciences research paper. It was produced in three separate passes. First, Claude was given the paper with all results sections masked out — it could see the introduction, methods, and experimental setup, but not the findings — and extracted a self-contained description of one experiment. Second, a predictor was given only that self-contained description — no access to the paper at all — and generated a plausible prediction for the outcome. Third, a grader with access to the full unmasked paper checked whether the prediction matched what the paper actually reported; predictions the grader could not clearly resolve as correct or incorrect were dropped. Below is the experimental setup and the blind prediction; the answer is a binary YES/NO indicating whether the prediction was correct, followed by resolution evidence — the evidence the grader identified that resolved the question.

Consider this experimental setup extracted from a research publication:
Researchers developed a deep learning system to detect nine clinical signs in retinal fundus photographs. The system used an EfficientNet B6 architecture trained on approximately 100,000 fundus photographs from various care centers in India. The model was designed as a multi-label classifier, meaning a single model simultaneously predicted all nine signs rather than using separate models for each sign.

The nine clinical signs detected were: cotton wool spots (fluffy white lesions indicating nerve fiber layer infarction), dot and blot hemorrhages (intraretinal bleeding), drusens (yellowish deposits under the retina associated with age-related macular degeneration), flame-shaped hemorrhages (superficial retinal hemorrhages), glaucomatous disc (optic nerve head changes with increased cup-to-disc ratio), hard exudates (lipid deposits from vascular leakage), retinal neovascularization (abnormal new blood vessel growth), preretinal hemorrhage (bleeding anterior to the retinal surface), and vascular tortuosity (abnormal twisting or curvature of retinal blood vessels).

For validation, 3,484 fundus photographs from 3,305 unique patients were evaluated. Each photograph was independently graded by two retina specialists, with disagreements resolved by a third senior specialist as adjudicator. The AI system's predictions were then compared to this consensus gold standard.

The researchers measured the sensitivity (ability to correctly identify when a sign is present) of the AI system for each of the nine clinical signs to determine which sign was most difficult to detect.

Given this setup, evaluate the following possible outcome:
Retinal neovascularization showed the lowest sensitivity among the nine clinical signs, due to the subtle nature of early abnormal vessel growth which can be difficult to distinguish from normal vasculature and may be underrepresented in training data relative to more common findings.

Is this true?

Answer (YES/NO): NO